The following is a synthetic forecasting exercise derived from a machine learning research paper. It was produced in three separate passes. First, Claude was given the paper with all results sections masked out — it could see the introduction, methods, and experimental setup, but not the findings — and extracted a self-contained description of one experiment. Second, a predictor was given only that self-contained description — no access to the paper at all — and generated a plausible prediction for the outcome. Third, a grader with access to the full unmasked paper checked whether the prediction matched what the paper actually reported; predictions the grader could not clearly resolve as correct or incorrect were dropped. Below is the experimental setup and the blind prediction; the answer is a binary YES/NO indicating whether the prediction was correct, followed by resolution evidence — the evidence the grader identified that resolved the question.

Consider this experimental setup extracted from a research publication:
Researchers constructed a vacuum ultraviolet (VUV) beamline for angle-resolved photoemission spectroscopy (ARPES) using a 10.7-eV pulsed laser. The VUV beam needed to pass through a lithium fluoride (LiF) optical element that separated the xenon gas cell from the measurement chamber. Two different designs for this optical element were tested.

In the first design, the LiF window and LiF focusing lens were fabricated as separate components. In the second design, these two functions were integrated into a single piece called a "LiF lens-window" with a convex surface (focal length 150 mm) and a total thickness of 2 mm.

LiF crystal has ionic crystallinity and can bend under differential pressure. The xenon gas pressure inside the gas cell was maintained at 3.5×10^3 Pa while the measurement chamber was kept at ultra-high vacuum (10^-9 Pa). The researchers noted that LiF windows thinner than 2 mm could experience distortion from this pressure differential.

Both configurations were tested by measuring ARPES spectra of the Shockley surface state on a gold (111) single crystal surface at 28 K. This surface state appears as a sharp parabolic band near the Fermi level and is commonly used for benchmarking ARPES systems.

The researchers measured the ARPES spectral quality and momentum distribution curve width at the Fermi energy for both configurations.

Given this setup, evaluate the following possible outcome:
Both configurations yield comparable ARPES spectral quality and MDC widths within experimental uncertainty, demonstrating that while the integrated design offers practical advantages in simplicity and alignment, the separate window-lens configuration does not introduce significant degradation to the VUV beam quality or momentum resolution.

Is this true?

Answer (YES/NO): NO